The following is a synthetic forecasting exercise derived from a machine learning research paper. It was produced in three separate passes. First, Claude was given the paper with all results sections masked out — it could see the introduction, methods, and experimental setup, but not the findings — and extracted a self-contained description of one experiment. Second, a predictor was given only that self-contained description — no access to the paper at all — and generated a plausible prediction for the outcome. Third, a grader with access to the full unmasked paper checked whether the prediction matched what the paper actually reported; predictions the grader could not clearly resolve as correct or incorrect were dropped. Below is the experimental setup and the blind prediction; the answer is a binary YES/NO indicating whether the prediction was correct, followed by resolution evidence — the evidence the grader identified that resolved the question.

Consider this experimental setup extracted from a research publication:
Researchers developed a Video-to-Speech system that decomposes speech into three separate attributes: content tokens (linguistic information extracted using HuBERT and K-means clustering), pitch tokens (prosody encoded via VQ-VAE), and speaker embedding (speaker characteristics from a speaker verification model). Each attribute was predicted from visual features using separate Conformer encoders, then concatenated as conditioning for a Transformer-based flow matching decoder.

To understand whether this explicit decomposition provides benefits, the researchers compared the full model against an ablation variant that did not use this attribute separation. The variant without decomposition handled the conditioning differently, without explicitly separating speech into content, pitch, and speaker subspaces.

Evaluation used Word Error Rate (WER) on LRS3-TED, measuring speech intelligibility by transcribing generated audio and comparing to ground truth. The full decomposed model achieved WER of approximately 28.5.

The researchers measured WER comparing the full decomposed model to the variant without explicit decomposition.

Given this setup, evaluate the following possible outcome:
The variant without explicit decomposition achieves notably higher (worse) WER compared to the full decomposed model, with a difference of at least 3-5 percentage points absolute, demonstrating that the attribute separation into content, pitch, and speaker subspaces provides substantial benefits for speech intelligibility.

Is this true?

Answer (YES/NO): NO